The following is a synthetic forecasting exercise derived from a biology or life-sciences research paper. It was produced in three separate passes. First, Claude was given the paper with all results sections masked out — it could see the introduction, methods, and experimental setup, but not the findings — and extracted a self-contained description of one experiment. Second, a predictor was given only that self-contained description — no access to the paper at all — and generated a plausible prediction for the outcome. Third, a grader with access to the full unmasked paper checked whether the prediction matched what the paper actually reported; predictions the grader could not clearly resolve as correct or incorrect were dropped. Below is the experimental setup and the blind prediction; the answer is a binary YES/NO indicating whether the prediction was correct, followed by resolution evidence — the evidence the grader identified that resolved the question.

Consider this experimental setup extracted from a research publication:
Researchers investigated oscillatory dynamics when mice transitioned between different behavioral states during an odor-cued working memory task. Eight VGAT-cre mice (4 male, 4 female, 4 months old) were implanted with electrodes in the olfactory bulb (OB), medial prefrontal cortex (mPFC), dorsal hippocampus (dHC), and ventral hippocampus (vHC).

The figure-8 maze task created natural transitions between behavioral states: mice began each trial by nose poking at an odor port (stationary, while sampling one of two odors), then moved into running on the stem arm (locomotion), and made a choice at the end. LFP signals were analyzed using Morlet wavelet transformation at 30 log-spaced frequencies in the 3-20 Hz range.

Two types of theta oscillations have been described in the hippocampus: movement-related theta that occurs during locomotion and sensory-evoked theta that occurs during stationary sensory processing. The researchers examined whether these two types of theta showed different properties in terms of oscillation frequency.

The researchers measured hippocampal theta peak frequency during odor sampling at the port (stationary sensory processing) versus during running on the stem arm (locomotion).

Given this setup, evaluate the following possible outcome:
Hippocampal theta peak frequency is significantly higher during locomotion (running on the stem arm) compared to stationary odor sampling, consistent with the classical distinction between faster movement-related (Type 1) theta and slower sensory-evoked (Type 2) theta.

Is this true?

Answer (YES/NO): NO